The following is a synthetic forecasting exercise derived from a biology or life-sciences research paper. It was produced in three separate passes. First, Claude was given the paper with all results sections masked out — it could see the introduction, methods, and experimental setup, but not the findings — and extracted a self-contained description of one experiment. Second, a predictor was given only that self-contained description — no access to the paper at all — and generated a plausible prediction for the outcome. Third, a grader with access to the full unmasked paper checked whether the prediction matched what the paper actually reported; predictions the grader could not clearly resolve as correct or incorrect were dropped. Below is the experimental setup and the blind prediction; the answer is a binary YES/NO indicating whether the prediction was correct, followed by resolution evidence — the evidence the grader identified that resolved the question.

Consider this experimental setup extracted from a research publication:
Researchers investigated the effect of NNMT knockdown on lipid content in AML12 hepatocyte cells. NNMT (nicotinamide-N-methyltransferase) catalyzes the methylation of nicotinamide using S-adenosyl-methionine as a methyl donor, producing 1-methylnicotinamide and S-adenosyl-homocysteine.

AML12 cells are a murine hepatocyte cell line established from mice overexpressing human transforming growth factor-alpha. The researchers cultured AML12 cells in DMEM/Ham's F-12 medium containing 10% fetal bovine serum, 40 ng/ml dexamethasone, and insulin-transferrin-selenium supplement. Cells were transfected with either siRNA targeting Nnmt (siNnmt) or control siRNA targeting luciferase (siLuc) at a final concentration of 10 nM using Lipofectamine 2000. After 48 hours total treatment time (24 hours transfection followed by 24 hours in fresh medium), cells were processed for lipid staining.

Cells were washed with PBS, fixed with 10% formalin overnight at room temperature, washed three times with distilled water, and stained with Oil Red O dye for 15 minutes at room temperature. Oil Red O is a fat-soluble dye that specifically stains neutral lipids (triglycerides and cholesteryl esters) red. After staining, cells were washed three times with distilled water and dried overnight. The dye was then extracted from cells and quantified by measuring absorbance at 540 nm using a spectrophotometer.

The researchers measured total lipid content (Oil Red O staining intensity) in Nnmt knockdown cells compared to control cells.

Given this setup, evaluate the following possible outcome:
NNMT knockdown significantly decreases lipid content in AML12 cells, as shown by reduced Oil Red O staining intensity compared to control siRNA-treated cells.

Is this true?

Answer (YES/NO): YES